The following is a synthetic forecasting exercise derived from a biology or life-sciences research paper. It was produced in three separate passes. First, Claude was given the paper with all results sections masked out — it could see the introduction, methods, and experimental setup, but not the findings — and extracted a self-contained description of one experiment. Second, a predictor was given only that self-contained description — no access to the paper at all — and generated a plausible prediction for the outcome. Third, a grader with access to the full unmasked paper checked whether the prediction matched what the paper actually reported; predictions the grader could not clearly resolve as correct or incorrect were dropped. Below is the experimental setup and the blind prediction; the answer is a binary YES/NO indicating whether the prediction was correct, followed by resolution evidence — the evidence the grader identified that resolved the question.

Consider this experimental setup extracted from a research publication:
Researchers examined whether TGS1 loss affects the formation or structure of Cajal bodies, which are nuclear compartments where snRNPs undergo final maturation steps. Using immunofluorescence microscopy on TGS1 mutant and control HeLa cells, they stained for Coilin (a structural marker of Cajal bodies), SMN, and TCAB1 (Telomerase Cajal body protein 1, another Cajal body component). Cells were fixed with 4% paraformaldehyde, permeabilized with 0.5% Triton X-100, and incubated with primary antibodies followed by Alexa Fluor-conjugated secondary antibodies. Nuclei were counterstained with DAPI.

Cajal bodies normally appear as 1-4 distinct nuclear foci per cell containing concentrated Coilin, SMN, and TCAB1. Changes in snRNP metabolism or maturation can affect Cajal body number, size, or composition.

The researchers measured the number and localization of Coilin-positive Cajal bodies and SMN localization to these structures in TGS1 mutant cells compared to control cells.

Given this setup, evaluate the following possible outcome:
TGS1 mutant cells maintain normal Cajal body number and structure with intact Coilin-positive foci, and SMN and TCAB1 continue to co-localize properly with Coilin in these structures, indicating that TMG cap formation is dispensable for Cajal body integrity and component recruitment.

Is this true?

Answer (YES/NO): NO